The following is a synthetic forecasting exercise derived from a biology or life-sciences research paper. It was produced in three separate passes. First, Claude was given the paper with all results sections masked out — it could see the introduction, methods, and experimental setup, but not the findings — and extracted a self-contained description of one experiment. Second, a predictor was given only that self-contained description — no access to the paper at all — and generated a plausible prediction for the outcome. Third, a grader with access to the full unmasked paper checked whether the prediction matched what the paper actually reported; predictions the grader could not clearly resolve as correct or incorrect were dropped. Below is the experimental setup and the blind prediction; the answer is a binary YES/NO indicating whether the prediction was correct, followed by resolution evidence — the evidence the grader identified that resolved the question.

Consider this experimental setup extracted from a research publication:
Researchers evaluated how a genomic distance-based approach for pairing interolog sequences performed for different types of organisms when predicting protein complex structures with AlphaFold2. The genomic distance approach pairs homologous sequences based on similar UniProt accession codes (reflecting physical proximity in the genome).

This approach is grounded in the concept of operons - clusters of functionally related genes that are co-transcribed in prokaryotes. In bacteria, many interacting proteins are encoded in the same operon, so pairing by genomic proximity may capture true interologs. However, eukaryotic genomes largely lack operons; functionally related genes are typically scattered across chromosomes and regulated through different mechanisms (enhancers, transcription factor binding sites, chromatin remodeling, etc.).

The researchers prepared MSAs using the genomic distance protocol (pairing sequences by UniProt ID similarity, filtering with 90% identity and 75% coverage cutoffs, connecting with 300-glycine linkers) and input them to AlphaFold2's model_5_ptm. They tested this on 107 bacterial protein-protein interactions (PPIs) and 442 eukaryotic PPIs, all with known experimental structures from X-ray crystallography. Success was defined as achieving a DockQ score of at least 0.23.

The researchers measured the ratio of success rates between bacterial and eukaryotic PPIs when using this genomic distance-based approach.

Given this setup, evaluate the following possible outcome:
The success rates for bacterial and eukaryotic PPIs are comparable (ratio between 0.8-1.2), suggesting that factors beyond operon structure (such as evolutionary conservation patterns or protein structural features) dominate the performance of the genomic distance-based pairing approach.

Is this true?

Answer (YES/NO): NO